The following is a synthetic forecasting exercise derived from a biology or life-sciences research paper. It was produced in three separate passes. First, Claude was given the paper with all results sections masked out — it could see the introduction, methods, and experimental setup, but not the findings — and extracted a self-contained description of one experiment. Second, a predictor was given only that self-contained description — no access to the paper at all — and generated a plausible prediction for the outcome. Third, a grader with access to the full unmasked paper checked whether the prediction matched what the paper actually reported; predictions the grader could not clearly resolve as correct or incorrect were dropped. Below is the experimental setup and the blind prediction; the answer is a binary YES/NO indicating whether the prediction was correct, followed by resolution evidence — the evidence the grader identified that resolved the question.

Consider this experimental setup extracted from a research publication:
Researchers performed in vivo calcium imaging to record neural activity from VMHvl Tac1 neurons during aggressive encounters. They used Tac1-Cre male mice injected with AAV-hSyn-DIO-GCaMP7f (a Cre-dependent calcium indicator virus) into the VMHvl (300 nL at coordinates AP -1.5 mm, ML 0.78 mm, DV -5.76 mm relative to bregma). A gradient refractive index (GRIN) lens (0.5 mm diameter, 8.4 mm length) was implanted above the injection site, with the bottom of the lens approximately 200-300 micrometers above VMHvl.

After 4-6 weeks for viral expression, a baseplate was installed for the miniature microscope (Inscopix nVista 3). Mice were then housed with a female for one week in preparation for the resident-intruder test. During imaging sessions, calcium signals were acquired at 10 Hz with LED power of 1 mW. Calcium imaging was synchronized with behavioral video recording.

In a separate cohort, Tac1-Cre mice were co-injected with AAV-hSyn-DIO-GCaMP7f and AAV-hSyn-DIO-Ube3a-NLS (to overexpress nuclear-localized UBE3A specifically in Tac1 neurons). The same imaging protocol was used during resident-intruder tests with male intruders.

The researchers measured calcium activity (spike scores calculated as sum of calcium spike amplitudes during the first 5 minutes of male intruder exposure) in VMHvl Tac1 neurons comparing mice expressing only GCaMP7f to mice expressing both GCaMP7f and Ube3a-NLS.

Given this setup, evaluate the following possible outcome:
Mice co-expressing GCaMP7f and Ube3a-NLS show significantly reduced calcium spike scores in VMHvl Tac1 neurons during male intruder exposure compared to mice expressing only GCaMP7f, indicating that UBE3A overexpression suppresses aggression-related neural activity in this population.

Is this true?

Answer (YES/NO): NO